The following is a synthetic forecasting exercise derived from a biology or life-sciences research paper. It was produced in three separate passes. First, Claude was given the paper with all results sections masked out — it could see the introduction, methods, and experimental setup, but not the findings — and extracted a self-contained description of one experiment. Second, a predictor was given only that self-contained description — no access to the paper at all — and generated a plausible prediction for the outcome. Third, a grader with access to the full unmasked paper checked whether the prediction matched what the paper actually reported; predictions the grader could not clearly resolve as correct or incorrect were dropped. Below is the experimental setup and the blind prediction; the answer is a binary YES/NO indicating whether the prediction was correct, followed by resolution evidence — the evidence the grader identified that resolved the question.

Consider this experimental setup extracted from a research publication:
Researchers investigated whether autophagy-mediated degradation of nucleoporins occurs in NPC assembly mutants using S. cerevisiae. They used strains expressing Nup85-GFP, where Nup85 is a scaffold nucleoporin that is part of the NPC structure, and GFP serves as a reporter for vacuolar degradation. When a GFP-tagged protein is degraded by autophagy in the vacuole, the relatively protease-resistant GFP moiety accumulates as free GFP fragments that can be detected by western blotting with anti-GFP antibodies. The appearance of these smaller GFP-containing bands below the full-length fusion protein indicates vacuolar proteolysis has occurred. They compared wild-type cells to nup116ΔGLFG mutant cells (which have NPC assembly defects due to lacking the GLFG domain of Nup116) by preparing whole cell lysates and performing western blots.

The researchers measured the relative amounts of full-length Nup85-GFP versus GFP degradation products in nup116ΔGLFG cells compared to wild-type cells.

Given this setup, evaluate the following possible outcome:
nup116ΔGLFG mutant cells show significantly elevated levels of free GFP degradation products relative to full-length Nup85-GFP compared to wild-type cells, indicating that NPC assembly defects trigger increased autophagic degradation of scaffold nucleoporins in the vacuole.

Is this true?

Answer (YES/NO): YES